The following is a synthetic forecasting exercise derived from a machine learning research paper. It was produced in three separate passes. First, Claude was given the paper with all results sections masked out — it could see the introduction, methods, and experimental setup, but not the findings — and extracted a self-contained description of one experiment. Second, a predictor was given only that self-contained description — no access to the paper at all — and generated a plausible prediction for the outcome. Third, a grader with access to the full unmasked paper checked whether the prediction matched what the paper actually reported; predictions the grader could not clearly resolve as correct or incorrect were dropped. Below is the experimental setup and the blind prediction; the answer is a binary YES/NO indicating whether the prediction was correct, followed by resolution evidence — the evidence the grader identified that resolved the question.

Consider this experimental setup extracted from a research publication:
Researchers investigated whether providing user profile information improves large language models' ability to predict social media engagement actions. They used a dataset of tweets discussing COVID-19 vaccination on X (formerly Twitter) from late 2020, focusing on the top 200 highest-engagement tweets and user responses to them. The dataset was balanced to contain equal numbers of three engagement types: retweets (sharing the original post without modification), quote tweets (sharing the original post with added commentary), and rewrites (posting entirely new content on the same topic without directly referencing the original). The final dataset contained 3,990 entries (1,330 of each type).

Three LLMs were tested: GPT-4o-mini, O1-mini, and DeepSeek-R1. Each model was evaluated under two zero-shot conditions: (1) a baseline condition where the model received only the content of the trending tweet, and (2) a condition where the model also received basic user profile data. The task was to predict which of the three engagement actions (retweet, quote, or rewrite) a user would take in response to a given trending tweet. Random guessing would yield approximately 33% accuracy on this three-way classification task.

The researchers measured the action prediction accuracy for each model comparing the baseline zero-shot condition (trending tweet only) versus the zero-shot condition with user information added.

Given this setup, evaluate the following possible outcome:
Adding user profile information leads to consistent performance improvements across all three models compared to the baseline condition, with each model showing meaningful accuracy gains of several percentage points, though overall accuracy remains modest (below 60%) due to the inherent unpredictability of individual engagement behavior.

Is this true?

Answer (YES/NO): YES